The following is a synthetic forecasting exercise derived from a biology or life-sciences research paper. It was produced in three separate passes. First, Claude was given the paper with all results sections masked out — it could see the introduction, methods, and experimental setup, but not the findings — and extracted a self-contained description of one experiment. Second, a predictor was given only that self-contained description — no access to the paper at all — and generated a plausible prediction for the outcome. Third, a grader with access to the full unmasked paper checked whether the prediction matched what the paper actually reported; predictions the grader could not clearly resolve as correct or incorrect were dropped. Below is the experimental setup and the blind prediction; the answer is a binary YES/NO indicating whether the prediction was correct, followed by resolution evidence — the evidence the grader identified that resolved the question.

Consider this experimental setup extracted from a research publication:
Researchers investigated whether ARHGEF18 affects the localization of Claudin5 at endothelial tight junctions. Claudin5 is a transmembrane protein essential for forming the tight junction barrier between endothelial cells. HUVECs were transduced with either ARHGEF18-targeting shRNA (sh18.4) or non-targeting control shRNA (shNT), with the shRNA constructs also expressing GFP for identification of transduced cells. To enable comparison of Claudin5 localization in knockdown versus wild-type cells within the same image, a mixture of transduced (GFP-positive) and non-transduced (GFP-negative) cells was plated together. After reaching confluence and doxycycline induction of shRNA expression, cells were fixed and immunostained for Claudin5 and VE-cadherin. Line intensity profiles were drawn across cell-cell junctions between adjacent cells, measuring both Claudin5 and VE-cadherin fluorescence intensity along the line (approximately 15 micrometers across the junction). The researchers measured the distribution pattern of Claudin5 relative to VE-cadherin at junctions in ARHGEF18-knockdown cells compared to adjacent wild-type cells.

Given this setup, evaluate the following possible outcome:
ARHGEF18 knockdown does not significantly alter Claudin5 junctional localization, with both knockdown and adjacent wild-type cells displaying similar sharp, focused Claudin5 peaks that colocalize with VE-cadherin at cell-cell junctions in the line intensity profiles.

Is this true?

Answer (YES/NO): NO